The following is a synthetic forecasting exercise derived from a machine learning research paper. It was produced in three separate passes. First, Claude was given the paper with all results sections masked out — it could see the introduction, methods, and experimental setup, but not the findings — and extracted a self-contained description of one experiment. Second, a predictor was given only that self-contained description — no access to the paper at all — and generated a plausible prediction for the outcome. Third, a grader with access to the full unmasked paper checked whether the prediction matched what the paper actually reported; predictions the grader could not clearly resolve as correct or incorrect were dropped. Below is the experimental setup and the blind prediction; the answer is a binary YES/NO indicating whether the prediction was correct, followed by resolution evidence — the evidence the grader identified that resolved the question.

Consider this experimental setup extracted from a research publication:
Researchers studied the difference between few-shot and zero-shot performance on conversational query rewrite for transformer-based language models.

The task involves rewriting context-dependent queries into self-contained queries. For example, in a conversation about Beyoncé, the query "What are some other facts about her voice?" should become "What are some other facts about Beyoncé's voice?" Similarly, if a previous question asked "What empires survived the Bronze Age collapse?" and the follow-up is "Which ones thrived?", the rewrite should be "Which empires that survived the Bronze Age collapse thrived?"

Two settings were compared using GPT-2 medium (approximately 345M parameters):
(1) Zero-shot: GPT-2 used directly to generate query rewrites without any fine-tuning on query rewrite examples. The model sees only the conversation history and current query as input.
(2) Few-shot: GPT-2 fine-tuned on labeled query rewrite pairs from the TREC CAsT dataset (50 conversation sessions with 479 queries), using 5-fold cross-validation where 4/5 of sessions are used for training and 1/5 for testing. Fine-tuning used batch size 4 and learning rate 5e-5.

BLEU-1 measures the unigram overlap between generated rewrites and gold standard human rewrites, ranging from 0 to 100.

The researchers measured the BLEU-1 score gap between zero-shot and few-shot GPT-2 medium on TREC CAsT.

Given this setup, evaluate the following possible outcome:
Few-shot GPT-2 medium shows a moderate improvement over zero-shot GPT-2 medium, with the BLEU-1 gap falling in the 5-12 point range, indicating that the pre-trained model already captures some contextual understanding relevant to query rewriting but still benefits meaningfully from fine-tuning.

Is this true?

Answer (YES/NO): NO